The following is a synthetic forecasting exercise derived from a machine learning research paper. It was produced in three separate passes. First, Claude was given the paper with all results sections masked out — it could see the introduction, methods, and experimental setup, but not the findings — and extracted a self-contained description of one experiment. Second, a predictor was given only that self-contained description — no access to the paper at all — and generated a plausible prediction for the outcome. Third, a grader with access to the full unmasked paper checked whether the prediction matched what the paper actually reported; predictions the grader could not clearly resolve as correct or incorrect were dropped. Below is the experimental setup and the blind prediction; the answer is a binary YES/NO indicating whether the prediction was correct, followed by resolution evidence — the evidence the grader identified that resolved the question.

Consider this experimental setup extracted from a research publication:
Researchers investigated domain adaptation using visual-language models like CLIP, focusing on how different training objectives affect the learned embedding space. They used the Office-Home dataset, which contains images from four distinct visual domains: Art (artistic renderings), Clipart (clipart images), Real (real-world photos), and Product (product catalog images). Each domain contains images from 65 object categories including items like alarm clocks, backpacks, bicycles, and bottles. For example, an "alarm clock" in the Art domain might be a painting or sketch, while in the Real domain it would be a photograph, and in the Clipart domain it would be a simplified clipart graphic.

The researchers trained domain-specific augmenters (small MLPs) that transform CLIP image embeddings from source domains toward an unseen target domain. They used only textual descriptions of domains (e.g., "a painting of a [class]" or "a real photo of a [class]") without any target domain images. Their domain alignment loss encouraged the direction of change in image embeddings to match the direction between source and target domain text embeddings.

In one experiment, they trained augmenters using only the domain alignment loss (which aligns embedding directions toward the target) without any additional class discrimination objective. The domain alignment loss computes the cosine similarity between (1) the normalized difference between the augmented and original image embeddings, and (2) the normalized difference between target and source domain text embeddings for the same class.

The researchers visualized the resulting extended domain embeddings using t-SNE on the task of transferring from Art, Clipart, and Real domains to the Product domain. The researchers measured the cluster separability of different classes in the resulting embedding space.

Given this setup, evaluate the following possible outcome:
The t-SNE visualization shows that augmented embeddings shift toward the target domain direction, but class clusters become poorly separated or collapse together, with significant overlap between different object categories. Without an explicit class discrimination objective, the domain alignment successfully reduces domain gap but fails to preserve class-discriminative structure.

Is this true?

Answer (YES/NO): YES